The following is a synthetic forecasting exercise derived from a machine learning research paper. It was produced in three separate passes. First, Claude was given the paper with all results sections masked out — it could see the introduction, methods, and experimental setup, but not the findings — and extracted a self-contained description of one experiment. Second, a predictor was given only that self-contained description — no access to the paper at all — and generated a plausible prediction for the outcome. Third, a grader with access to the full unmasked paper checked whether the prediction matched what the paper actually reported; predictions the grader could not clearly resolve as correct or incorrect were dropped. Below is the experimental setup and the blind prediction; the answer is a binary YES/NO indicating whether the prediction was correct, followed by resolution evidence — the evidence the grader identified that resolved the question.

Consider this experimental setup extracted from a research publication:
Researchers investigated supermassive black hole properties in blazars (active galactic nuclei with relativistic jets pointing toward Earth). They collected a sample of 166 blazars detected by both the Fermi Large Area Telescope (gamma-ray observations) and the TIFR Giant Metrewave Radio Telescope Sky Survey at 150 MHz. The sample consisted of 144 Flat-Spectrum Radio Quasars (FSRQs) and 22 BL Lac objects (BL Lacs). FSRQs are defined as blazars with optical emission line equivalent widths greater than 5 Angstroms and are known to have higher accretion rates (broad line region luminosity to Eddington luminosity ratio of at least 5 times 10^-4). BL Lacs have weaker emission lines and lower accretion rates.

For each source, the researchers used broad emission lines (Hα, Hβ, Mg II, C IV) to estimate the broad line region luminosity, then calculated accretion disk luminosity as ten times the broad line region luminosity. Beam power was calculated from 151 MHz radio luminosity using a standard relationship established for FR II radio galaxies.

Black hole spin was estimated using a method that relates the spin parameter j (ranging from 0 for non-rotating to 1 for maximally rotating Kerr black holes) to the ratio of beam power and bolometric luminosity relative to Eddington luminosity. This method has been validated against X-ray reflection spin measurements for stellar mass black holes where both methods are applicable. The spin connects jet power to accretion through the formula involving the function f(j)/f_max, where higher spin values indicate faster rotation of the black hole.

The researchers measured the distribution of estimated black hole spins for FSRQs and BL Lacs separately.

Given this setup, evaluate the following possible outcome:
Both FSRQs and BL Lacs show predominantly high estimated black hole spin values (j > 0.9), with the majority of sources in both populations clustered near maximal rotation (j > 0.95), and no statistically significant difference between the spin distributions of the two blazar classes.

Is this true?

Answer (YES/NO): NO